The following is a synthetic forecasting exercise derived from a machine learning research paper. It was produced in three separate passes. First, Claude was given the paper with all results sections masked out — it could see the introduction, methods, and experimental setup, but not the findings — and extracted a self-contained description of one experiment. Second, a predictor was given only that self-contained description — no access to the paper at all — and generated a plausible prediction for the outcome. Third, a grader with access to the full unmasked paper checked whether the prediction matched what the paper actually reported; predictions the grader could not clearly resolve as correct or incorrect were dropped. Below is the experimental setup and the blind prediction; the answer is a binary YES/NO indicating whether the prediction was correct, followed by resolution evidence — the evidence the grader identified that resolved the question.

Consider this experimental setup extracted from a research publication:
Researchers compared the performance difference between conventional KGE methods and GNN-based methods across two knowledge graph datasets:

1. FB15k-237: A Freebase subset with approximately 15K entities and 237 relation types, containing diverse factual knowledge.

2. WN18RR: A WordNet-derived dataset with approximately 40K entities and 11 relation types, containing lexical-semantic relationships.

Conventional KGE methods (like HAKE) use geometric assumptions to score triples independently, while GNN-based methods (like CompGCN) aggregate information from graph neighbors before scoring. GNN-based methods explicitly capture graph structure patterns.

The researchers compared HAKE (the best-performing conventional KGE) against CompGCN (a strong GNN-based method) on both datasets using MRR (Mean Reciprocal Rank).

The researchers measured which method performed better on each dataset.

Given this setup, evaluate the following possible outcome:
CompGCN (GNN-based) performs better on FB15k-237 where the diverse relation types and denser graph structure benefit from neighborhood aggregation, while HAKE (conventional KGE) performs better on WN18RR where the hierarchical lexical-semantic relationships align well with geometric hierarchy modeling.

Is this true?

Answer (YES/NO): YES